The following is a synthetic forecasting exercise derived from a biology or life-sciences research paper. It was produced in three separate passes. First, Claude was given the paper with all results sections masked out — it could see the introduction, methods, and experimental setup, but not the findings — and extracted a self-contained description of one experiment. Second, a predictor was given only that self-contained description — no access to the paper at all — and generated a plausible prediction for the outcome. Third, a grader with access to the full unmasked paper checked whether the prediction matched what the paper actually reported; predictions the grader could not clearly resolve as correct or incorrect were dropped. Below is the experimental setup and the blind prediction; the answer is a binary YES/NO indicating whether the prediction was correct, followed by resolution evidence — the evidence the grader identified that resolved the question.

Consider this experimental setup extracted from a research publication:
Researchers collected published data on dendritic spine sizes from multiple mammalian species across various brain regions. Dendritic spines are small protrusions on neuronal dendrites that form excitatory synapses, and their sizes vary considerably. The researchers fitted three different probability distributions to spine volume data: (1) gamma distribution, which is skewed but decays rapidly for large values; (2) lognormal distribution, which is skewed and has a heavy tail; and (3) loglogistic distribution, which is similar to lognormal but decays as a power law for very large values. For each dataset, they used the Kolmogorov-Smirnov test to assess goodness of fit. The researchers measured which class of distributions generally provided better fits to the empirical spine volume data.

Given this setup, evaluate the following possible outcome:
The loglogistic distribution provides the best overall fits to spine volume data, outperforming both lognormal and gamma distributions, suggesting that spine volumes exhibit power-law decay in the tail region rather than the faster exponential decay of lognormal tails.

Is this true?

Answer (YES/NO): YES